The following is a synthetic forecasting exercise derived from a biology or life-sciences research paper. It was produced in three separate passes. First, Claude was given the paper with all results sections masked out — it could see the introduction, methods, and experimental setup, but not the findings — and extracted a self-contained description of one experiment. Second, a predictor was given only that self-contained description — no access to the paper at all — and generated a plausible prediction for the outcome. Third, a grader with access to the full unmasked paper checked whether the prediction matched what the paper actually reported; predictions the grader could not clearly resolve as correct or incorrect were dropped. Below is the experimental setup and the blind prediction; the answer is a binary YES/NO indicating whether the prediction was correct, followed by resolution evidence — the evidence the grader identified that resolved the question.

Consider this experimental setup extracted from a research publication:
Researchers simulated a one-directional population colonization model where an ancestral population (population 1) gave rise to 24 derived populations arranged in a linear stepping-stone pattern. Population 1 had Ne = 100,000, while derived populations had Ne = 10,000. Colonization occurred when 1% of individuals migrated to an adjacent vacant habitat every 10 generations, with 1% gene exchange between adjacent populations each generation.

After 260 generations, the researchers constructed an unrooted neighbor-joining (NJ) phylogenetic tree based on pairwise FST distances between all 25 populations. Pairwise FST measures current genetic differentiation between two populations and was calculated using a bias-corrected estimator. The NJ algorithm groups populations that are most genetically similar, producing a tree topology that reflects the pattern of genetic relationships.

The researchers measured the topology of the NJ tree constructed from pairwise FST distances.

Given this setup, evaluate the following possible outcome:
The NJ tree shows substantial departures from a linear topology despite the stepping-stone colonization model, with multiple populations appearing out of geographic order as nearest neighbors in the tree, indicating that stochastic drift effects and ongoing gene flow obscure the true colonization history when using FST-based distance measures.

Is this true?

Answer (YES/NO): NO